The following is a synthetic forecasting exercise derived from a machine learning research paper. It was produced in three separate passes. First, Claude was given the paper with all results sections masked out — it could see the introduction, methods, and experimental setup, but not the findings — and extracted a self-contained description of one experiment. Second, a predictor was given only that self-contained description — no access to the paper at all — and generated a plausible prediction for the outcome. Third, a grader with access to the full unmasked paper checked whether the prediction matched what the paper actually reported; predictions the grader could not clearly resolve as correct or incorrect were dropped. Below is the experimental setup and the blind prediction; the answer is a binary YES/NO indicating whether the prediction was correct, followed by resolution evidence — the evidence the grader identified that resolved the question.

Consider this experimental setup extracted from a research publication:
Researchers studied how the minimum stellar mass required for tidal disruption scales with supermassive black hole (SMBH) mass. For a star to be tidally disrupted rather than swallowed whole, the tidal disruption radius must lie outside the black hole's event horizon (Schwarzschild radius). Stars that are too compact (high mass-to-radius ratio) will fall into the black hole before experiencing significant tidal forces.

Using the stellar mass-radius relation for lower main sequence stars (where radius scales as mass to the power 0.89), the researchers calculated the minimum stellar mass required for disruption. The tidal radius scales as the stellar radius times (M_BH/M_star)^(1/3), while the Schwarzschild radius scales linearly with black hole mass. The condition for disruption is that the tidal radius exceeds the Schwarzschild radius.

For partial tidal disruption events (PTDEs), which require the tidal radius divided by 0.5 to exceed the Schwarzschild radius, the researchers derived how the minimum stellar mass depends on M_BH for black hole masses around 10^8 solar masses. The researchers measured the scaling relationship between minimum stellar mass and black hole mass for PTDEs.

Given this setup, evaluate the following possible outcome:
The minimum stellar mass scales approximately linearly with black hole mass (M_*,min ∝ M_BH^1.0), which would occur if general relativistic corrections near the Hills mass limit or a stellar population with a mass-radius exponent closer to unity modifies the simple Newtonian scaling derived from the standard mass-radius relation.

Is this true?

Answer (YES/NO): NO